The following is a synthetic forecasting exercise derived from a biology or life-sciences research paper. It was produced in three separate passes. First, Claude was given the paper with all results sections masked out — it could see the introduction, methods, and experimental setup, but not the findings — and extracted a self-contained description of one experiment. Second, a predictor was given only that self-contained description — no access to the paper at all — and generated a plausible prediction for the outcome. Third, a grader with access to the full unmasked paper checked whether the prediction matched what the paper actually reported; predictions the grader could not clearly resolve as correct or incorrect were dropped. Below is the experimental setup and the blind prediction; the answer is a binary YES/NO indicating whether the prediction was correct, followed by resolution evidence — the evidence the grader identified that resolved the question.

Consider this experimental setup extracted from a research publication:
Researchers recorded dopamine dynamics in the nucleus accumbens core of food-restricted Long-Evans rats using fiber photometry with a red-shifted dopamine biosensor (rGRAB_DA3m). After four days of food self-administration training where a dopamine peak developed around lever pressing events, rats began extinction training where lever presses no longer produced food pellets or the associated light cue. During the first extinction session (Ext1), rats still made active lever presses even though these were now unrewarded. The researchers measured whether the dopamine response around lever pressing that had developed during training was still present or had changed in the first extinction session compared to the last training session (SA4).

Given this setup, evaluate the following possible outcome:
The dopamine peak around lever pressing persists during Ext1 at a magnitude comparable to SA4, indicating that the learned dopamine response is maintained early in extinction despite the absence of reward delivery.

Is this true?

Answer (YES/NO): NO